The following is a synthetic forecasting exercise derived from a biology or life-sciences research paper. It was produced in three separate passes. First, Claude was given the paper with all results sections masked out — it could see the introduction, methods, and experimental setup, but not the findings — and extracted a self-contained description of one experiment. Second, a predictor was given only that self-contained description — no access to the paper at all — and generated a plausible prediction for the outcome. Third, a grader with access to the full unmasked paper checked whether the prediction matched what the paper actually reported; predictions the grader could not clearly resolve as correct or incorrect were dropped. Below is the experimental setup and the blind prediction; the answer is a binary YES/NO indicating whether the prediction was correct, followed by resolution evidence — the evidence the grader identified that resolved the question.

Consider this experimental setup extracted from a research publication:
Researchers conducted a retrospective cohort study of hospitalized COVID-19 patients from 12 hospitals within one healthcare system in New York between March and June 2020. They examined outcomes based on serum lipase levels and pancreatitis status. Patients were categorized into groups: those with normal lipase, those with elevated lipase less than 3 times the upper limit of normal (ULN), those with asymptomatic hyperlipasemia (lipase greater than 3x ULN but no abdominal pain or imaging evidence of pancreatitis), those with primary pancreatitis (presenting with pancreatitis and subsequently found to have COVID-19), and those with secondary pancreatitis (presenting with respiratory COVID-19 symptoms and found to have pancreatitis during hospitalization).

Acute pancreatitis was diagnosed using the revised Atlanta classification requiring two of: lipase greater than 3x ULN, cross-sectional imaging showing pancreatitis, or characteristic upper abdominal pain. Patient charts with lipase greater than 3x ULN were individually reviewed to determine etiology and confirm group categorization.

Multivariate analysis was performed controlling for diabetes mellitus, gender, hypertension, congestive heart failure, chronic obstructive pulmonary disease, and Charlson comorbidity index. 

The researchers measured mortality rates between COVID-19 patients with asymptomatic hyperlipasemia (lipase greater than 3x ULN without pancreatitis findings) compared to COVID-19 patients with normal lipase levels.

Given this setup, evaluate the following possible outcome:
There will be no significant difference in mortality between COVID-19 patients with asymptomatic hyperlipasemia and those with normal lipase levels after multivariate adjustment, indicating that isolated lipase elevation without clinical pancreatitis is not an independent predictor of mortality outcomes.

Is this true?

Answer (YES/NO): YES